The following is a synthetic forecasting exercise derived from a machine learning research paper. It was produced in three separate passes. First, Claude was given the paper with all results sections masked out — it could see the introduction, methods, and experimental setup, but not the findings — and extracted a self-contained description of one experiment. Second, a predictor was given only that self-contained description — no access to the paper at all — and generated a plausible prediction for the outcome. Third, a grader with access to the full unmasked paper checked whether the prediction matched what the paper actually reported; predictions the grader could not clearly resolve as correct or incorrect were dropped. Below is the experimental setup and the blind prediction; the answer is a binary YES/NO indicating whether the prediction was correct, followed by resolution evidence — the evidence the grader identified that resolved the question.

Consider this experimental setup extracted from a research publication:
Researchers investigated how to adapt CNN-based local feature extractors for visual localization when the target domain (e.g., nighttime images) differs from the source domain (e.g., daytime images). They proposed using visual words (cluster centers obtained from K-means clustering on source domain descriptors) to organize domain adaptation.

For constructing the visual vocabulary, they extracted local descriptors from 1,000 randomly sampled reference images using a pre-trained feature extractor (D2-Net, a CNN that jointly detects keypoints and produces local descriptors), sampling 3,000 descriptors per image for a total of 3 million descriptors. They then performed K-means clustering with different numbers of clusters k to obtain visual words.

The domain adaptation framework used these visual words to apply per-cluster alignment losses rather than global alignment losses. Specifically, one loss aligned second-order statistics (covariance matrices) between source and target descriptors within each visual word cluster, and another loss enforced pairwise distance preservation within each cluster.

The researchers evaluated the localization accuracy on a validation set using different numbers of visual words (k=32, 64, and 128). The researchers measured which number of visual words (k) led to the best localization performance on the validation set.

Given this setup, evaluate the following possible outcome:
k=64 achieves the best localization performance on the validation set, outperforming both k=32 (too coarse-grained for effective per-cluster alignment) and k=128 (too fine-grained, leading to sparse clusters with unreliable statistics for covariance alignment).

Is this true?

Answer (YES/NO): YES